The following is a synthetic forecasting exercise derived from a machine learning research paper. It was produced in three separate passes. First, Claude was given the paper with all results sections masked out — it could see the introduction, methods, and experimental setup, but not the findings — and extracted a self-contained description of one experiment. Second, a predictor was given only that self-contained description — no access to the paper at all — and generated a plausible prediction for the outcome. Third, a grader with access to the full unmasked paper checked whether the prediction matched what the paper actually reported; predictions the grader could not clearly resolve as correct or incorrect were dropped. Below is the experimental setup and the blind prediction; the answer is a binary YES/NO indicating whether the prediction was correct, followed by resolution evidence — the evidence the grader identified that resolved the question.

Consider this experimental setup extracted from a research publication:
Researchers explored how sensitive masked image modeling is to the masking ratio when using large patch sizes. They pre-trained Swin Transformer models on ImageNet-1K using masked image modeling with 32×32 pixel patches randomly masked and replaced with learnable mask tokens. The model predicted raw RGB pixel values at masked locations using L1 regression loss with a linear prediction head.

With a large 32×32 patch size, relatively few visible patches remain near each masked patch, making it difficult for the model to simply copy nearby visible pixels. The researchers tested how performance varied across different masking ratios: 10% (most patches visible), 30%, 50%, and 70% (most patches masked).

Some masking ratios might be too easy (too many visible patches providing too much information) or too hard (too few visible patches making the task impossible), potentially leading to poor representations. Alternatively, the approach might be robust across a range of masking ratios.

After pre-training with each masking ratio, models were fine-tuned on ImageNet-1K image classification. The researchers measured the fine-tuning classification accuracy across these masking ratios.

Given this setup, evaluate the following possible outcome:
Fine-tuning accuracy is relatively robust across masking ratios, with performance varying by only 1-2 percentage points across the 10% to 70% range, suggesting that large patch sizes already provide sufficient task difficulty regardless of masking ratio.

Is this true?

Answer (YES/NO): YES